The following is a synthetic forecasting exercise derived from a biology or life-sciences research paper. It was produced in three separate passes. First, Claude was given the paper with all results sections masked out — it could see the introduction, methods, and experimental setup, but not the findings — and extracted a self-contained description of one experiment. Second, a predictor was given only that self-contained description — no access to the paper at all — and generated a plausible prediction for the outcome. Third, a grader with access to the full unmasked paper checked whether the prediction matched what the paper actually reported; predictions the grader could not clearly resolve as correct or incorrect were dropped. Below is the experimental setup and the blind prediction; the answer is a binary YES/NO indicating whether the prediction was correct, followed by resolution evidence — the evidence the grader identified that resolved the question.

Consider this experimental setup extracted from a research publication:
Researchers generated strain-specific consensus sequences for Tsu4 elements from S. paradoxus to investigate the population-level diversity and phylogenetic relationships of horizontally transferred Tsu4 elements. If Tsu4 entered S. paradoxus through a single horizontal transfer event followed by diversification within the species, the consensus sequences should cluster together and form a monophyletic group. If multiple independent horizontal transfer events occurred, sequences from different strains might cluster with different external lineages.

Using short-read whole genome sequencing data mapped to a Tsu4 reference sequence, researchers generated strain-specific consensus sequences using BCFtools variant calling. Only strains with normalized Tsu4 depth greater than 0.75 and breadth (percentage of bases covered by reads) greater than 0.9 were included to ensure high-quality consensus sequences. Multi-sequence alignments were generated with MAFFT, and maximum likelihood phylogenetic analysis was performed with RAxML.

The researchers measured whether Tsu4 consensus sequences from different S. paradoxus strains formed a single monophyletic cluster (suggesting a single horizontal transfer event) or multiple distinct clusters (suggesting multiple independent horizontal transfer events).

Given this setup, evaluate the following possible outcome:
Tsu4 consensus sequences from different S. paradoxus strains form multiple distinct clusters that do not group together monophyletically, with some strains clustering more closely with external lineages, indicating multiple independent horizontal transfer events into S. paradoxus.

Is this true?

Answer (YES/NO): YES